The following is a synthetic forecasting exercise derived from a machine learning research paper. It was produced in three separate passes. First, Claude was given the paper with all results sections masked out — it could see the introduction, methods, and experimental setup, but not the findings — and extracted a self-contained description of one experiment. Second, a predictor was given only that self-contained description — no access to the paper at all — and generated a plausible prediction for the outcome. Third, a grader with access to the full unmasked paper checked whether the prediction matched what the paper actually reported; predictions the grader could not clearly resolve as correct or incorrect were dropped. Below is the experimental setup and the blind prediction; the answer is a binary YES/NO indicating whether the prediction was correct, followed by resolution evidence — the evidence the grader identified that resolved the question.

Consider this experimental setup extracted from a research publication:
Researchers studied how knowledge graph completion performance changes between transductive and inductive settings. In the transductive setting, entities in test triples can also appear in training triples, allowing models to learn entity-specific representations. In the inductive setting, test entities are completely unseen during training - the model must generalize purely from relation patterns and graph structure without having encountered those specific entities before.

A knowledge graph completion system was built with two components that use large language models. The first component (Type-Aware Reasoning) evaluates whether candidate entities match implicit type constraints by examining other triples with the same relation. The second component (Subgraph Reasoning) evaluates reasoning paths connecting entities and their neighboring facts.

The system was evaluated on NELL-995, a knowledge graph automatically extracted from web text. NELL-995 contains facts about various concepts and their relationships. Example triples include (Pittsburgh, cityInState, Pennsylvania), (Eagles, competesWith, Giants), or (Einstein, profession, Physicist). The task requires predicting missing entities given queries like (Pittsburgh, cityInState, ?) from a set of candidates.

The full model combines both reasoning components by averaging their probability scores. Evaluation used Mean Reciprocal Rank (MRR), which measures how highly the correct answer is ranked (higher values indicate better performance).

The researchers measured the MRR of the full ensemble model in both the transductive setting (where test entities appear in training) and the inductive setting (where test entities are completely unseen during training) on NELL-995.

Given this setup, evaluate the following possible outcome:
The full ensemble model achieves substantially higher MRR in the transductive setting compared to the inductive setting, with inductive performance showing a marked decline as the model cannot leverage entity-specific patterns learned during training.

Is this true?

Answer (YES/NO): NO